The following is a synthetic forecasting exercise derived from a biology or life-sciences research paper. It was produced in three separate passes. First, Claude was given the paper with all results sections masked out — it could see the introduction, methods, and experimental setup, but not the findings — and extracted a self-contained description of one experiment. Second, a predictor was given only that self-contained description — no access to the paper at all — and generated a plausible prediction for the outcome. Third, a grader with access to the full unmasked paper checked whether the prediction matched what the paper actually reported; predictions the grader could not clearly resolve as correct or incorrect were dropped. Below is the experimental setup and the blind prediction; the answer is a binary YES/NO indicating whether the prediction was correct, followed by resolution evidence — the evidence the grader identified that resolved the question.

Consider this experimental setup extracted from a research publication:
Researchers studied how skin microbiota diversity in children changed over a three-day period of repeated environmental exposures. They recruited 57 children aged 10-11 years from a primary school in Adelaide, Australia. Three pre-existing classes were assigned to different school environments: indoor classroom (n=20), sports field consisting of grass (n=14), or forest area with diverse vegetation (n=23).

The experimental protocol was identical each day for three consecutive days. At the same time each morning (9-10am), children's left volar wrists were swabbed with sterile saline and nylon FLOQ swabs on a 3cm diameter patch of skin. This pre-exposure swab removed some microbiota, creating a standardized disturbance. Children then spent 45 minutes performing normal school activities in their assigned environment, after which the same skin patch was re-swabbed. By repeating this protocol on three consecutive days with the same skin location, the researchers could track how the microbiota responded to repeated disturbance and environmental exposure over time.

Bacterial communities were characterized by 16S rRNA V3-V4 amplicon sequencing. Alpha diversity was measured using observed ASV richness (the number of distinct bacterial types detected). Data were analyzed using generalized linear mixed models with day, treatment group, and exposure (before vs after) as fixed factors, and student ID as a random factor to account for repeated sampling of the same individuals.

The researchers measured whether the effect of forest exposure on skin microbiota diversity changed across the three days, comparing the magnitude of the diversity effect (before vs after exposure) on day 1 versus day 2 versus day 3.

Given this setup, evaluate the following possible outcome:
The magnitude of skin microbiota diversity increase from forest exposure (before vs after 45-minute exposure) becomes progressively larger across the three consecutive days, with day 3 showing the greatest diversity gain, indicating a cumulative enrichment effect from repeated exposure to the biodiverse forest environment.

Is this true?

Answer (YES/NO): YES